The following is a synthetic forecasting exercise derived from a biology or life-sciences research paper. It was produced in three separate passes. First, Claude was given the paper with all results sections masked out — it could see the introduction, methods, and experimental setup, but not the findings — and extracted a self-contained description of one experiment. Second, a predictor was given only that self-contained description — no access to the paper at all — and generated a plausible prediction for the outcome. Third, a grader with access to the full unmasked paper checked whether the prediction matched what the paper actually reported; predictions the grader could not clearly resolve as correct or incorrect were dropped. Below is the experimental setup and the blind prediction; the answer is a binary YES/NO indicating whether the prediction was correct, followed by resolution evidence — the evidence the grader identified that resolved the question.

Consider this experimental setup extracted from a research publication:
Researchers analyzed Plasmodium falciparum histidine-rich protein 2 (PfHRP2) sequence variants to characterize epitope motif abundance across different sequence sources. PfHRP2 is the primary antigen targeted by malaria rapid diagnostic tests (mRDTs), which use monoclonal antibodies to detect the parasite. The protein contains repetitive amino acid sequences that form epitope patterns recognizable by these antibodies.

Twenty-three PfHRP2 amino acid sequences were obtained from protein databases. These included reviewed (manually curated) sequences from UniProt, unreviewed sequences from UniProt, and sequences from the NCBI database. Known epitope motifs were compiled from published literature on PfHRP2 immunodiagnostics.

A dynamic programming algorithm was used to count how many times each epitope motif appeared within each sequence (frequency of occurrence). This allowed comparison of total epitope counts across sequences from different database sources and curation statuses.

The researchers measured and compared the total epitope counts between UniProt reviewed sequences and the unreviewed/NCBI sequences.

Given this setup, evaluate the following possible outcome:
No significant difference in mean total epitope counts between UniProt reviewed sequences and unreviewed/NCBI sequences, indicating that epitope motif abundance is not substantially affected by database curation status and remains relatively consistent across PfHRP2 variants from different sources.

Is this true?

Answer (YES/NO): NO